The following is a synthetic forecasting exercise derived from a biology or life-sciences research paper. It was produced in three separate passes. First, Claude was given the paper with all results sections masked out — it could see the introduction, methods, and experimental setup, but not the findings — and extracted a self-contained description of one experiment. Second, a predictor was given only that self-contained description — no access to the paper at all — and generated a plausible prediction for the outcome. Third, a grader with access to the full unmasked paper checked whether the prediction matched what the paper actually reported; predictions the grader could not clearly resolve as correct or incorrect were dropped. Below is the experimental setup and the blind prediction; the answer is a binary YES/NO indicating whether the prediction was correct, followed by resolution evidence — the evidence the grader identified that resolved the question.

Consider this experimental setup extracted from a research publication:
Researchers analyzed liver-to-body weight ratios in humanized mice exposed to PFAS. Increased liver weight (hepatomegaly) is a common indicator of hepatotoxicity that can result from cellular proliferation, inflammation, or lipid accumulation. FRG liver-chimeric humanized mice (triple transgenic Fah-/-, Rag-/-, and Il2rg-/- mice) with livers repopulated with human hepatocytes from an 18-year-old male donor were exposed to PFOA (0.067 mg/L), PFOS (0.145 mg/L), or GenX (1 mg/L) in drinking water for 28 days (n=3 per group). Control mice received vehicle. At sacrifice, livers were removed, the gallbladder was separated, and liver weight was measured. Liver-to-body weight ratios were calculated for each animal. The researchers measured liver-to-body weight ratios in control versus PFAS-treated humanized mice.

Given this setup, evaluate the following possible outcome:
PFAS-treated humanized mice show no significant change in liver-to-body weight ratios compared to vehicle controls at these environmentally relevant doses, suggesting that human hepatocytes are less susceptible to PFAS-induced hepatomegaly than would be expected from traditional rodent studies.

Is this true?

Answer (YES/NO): YES